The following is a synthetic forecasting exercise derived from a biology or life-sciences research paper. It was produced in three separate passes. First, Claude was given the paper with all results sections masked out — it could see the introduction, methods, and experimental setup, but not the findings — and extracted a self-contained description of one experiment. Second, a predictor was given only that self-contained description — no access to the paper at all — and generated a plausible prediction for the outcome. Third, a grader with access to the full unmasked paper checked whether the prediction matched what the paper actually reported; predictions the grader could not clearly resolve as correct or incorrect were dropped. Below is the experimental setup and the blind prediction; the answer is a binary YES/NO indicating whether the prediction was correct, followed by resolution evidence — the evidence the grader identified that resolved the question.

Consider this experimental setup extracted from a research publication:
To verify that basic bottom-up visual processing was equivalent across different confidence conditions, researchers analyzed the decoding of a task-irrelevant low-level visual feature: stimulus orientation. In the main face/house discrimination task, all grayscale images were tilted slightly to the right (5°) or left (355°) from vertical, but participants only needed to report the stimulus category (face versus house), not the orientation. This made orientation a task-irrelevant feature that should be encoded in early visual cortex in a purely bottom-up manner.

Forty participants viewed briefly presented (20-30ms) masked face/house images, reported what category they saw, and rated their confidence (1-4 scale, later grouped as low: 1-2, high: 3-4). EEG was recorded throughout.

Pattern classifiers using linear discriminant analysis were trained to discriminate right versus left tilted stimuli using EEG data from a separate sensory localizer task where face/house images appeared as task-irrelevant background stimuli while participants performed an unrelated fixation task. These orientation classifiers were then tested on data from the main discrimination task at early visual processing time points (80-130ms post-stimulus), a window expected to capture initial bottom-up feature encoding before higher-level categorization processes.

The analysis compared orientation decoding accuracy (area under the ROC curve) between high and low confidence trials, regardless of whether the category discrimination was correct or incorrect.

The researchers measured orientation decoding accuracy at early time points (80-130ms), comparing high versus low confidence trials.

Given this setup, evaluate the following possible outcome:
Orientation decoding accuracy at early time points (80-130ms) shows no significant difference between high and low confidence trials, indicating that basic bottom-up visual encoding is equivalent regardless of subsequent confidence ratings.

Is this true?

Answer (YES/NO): YES